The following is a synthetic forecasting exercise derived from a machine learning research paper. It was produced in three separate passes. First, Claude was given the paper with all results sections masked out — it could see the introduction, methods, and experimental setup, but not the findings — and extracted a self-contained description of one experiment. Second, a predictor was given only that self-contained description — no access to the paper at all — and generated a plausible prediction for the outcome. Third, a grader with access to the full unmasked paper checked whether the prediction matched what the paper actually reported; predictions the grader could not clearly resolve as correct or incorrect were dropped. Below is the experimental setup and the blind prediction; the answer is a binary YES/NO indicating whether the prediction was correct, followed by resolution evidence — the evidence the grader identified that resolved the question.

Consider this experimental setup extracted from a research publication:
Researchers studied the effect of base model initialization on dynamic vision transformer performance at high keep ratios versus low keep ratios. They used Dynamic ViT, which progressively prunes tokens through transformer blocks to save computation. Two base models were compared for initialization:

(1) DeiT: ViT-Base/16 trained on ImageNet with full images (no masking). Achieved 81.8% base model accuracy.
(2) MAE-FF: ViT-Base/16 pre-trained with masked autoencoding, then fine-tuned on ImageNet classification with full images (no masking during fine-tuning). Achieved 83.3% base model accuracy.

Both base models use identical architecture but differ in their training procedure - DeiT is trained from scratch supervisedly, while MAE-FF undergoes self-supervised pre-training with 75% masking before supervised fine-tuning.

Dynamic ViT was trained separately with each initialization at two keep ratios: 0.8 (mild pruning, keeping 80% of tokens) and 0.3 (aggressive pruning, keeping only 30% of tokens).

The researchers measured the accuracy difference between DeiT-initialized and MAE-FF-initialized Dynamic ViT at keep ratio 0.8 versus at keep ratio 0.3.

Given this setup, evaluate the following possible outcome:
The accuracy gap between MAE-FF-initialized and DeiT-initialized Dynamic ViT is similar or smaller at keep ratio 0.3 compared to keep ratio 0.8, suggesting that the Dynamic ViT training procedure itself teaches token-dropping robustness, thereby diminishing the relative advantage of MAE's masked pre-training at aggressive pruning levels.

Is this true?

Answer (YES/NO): NO